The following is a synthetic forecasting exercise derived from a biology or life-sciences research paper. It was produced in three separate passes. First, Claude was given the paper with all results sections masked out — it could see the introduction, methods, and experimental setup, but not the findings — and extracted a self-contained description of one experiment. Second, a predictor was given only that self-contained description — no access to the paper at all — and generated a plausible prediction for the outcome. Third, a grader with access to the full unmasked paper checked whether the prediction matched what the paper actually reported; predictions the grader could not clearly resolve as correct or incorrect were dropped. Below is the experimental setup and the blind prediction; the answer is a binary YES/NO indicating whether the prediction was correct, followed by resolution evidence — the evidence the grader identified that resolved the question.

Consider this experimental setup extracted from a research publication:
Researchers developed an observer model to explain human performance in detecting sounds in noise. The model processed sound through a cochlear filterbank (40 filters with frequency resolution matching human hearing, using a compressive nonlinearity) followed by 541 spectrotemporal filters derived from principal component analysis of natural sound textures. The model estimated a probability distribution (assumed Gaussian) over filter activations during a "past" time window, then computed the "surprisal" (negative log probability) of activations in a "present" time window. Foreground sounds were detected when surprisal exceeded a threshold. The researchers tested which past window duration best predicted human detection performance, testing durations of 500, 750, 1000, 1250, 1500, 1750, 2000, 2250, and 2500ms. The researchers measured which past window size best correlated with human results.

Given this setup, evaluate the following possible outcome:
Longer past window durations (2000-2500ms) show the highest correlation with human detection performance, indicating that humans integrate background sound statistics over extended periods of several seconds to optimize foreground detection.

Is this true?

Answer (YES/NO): NO